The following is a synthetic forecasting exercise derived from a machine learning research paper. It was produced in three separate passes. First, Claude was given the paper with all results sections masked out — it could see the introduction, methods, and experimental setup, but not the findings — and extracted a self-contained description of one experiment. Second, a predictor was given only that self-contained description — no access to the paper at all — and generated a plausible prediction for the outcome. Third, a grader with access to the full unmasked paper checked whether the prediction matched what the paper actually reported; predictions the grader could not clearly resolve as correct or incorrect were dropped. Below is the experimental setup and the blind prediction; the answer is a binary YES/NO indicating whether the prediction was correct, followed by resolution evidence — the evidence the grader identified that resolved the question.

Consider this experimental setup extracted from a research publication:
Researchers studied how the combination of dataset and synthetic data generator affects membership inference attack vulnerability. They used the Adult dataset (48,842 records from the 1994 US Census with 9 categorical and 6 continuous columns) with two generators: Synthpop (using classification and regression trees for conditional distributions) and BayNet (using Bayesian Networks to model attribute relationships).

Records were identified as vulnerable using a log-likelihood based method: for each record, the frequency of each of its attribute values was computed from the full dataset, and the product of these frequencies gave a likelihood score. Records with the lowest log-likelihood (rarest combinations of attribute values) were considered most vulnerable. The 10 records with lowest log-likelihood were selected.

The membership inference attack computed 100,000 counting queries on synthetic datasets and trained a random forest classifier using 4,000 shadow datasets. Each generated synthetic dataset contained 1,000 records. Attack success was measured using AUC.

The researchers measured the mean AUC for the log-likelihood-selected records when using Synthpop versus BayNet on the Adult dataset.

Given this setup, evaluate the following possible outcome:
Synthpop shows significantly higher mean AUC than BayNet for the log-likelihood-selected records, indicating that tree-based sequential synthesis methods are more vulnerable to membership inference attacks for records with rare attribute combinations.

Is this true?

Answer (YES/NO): NO